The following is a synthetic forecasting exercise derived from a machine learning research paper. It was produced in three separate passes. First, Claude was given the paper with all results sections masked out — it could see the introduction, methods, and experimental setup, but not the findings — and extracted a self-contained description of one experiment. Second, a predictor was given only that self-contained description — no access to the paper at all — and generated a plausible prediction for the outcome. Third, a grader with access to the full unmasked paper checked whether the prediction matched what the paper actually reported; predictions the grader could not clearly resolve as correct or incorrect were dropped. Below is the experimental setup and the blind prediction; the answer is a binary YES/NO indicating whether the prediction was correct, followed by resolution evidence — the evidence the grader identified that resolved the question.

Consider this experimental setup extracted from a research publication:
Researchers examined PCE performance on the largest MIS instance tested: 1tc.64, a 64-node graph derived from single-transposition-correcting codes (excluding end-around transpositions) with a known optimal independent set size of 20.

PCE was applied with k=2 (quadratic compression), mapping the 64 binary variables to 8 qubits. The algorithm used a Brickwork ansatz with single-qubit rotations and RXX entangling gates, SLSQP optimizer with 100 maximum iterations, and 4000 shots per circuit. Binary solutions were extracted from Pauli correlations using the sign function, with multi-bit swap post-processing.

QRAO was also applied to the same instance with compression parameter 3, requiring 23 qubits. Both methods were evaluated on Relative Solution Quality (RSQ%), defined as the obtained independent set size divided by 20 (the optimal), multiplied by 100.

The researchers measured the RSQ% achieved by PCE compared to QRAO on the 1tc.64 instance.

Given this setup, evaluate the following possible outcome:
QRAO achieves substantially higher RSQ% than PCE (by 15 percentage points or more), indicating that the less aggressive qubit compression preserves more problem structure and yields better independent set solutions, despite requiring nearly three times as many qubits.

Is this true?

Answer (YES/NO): NO